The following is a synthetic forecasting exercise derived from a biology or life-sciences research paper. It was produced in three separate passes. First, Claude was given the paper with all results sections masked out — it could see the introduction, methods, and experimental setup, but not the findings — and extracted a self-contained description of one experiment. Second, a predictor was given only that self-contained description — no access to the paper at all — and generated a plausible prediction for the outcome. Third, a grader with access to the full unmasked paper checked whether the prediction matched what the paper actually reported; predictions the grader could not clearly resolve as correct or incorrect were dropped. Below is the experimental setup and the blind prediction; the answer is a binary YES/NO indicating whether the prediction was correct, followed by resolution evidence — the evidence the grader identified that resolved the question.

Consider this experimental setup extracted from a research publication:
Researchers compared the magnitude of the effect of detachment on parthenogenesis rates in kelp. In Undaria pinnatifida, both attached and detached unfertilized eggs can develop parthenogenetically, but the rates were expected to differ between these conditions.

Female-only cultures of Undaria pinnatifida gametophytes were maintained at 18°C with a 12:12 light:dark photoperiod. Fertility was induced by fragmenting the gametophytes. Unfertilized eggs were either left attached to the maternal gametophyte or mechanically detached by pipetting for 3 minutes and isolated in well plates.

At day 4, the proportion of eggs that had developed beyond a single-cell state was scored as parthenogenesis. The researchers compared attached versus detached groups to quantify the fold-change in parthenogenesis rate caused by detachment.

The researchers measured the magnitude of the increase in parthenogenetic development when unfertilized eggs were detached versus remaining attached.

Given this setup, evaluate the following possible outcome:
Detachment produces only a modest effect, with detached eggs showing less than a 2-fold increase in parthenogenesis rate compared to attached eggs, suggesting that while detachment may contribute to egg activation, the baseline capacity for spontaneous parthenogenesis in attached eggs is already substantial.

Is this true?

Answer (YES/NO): NO